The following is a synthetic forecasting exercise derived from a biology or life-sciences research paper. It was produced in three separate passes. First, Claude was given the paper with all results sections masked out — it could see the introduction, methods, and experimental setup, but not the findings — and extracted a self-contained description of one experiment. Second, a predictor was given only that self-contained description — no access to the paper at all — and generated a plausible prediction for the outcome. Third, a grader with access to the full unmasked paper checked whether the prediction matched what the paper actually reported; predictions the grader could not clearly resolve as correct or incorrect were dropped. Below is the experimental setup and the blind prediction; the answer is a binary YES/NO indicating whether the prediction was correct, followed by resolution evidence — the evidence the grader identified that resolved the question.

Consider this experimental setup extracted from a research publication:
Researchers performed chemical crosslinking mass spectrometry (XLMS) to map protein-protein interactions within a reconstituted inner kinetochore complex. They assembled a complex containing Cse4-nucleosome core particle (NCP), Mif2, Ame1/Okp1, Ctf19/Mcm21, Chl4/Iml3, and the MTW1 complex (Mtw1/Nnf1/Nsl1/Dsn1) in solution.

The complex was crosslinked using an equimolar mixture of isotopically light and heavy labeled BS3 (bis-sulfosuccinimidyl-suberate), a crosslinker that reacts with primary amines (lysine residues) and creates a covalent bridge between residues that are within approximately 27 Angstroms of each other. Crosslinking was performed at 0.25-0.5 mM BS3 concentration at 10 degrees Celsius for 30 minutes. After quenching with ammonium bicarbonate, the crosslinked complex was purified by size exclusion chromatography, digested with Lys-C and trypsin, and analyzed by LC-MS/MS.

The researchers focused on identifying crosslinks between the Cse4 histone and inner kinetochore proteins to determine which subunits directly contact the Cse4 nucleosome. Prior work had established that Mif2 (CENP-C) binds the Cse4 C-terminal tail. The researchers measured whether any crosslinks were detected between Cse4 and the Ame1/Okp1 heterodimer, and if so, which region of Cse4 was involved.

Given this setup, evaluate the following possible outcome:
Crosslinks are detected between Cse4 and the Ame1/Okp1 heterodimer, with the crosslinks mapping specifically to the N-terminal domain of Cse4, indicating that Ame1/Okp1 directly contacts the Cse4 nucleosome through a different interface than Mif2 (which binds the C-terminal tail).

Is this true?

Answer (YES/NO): YES